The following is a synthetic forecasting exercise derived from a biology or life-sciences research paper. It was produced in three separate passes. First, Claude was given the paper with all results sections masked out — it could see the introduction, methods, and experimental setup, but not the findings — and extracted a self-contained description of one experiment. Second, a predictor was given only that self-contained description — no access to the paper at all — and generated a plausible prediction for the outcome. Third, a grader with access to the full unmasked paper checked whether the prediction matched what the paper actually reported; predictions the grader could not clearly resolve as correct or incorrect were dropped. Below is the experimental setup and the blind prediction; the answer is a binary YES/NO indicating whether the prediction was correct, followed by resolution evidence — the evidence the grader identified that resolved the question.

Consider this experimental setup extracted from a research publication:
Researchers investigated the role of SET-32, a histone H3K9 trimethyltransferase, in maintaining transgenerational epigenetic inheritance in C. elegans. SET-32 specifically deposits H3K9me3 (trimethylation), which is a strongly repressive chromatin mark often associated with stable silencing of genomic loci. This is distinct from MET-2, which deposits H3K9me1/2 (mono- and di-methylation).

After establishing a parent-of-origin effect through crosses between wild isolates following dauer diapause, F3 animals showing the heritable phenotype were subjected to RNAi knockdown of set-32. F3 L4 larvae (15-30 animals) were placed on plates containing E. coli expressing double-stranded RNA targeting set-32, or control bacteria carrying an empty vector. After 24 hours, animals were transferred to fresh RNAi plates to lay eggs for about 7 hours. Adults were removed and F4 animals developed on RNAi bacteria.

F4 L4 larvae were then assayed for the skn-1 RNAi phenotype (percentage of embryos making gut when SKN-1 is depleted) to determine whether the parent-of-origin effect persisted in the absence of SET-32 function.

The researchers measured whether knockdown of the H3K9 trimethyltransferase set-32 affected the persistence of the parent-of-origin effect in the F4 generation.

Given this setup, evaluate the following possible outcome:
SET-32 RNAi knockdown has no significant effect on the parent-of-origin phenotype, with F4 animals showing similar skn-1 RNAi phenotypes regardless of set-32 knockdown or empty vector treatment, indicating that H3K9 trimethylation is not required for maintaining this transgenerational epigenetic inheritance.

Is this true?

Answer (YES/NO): NO